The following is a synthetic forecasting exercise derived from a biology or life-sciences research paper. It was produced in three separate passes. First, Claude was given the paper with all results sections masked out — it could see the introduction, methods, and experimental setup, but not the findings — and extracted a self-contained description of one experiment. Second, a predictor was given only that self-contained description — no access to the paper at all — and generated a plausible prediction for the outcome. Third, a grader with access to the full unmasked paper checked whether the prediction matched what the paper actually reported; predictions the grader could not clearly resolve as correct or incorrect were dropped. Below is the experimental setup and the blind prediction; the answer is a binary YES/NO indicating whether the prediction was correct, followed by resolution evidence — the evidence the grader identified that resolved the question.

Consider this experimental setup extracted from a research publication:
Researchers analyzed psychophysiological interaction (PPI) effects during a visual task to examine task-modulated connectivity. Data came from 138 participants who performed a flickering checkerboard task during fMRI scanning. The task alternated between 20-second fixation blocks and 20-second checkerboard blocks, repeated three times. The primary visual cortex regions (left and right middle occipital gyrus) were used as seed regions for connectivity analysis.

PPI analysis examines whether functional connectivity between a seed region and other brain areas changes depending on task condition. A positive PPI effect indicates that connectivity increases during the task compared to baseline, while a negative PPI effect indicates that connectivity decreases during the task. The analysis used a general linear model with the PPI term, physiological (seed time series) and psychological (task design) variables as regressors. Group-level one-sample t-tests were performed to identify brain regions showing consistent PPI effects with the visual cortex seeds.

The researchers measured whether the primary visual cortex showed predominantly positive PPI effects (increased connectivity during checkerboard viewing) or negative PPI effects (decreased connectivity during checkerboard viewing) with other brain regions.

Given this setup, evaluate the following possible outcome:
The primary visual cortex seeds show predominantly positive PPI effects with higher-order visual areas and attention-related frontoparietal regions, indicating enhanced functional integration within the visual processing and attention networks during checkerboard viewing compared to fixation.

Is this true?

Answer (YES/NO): NO